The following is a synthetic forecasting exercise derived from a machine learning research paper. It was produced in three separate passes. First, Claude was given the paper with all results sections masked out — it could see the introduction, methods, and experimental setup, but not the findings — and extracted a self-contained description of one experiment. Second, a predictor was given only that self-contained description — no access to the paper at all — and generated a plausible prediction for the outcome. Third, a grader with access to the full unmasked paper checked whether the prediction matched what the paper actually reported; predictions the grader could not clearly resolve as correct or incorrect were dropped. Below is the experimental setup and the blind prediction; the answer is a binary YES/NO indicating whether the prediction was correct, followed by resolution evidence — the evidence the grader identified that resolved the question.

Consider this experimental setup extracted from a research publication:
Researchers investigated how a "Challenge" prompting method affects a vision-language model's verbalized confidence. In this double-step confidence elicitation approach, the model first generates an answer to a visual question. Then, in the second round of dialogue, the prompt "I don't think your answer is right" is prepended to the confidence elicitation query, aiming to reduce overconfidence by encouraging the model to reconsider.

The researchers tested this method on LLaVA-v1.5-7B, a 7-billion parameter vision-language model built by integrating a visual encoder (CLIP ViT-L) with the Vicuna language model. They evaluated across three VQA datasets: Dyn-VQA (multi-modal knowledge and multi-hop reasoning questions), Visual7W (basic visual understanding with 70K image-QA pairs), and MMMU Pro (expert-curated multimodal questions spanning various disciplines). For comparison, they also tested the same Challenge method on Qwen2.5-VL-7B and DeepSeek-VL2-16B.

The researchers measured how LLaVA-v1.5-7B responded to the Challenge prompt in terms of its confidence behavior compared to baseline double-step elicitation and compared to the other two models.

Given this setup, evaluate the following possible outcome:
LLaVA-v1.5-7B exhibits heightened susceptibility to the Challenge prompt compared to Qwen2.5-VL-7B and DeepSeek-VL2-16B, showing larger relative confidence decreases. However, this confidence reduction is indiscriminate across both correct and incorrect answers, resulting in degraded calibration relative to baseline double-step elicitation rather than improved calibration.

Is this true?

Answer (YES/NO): NO